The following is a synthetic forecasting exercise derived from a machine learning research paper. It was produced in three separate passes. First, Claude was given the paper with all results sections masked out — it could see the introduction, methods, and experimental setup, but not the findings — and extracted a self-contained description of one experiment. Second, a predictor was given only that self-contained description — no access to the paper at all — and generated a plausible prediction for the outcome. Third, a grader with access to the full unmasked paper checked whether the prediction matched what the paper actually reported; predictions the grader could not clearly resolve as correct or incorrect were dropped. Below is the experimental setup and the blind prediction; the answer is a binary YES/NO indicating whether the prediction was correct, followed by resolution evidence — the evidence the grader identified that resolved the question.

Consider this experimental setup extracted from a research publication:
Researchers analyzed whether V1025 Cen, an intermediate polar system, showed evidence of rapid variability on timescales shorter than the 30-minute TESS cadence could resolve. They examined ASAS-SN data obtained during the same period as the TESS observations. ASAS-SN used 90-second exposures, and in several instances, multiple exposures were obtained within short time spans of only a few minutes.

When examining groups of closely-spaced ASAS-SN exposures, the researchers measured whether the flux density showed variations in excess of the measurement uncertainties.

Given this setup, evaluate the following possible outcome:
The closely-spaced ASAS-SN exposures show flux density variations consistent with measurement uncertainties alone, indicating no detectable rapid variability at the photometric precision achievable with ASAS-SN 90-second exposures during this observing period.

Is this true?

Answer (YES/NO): NO